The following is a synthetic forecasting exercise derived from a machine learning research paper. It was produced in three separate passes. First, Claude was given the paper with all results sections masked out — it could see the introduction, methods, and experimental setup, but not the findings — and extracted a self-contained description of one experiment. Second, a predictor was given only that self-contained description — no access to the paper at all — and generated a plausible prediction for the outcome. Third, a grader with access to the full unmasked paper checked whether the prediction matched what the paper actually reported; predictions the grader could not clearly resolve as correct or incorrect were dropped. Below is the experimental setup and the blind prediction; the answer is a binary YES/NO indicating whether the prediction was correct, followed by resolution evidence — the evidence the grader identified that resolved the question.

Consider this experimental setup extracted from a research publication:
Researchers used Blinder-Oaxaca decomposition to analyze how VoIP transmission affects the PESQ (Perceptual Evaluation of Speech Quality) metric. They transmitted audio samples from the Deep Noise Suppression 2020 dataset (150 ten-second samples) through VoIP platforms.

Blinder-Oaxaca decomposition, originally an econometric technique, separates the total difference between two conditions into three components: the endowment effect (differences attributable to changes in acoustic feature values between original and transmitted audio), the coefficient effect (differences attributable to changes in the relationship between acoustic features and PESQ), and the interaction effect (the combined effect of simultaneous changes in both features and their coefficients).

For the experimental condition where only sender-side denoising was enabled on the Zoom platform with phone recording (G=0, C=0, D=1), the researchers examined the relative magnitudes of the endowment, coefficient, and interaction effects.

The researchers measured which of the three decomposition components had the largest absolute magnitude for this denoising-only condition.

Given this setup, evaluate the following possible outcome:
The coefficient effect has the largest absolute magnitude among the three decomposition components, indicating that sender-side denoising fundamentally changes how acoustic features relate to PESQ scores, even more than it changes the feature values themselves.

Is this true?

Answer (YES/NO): NO